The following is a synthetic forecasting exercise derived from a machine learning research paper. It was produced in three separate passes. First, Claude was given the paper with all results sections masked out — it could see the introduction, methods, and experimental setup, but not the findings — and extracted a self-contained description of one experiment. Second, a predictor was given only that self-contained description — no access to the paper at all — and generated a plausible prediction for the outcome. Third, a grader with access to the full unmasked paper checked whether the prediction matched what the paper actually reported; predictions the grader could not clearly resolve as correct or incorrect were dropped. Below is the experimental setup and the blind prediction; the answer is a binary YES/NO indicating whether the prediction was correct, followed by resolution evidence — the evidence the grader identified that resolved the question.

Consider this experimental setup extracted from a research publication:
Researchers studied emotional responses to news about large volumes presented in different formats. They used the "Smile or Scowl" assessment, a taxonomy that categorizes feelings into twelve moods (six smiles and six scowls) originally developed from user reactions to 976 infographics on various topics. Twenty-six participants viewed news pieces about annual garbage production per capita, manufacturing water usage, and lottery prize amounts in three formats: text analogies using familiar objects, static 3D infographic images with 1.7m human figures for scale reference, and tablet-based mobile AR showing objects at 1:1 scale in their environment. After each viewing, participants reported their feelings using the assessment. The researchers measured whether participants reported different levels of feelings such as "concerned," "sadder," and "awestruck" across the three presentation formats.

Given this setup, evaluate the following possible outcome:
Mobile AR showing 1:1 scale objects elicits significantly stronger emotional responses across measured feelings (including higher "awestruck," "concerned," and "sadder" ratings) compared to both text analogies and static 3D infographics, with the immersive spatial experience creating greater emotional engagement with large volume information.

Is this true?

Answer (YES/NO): NO